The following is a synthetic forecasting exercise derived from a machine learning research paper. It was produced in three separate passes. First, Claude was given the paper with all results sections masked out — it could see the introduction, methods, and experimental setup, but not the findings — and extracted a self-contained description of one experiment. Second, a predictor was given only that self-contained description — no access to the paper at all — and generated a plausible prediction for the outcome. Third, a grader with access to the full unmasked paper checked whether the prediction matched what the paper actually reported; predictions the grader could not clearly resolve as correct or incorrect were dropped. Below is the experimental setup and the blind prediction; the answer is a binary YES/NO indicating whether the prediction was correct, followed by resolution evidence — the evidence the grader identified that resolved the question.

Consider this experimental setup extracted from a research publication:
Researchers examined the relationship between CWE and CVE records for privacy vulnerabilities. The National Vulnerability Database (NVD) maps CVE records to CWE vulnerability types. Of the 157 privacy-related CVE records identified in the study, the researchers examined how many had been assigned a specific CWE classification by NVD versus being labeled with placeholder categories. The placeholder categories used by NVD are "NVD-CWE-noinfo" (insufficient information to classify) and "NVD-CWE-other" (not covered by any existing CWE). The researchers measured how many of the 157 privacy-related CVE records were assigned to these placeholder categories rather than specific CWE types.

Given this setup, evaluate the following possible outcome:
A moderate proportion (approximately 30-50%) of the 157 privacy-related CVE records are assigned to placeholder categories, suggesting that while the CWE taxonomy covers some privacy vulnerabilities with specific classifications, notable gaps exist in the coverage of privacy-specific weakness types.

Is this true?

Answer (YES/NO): NO